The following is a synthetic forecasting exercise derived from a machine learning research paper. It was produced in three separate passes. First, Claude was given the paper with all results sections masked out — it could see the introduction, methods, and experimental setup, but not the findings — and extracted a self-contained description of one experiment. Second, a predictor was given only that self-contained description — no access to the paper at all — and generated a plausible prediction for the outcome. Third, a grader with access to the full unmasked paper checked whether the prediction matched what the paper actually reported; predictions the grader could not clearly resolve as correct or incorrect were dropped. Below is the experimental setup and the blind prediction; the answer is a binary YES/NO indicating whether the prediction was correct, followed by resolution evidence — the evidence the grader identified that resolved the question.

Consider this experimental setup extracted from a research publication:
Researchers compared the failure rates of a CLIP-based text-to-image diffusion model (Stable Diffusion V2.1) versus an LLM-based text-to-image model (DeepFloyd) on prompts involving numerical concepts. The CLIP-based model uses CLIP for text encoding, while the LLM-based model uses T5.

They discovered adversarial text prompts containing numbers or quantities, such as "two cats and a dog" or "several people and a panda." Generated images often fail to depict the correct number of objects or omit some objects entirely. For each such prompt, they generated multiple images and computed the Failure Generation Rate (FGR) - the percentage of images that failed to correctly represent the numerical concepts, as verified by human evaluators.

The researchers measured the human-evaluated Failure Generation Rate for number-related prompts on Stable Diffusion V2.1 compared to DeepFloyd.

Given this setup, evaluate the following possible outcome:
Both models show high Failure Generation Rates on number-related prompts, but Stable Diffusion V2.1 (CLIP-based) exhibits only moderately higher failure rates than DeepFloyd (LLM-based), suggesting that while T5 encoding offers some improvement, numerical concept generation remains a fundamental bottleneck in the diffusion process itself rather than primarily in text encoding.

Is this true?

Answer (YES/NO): NO